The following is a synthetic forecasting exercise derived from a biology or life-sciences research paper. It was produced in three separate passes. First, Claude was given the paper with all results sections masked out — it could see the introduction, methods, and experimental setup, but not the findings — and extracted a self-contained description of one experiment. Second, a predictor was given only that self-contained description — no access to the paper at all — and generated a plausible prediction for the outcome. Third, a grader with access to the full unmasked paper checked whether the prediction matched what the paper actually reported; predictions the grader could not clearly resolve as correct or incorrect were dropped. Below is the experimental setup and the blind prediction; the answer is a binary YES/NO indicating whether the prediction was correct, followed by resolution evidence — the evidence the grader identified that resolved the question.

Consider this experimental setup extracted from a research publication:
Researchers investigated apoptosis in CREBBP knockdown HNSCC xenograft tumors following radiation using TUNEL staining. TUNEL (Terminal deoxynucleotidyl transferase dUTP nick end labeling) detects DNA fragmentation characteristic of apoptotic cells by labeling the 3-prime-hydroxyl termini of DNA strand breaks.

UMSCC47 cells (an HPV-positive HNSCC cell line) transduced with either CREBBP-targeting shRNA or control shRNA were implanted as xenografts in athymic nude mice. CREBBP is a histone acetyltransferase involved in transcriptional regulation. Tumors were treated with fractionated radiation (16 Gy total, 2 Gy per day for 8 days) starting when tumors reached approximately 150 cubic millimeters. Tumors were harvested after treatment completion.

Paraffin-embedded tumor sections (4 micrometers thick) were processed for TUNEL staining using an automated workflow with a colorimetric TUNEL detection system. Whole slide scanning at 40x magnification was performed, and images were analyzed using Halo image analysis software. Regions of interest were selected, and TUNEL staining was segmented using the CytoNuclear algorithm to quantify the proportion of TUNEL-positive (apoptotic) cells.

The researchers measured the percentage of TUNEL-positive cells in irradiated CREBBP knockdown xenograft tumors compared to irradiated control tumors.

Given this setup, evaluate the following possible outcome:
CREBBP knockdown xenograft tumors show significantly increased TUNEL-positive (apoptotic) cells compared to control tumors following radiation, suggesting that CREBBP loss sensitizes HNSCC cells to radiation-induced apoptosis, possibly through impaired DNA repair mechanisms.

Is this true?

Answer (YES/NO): YES